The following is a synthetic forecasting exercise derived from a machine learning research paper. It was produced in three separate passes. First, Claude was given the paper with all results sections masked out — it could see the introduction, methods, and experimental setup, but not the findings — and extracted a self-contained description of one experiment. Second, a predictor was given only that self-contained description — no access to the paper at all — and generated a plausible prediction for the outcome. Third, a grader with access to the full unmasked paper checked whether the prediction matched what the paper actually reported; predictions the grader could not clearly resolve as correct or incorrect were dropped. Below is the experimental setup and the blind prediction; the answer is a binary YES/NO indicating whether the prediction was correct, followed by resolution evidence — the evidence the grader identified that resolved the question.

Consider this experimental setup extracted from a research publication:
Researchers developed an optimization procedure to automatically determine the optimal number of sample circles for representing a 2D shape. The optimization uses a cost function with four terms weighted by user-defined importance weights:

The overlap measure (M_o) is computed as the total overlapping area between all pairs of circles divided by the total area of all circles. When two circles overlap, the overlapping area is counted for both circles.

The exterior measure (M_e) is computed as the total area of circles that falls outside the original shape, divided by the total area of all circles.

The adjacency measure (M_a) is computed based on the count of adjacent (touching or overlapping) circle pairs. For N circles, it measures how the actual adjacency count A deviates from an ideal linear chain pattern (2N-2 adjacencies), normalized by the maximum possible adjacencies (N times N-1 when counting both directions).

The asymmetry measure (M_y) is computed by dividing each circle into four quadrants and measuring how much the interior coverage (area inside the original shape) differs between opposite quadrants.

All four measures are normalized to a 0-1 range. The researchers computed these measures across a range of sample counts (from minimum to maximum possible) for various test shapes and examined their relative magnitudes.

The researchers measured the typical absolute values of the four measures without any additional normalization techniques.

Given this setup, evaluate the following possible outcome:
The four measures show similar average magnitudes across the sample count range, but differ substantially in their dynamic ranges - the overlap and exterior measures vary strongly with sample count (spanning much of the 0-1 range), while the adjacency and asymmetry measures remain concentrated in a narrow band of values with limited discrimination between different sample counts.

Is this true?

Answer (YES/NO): NO